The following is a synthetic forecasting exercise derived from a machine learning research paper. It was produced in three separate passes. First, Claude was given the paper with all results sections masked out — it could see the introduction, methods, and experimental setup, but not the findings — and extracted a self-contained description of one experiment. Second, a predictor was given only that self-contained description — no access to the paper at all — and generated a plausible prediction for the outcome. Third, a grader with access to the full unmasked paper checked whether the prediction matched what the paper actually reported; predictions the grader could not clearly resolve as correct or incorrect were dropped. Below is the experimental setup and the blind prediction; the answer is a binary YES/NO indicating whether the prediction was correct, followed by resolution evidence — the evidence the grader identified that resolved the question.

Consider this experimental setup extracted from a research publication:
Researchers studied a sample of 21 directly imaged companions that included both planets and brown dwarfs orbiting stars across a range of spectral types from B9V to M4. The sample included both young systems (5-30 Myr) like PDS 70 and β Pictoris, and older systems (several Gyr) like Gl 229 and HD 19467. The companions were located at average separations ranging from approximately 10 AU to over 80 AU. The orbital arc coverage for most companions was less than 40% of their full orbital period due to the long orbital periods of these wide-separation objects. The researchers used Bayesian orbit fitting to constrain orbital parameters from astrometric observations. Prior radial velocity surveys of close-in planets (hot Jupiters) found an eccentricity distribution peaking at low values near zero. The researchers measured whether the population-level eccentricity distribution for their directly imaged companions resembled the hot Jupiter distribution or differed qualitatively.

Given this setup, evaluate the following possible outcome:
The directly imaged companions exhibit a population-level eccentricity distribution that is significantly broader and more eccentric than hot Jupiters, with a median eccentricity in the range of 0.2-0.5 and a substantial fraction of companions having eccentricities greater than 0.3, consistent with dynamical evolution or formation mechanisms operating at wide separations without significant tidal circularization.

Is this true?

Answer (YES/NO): YES